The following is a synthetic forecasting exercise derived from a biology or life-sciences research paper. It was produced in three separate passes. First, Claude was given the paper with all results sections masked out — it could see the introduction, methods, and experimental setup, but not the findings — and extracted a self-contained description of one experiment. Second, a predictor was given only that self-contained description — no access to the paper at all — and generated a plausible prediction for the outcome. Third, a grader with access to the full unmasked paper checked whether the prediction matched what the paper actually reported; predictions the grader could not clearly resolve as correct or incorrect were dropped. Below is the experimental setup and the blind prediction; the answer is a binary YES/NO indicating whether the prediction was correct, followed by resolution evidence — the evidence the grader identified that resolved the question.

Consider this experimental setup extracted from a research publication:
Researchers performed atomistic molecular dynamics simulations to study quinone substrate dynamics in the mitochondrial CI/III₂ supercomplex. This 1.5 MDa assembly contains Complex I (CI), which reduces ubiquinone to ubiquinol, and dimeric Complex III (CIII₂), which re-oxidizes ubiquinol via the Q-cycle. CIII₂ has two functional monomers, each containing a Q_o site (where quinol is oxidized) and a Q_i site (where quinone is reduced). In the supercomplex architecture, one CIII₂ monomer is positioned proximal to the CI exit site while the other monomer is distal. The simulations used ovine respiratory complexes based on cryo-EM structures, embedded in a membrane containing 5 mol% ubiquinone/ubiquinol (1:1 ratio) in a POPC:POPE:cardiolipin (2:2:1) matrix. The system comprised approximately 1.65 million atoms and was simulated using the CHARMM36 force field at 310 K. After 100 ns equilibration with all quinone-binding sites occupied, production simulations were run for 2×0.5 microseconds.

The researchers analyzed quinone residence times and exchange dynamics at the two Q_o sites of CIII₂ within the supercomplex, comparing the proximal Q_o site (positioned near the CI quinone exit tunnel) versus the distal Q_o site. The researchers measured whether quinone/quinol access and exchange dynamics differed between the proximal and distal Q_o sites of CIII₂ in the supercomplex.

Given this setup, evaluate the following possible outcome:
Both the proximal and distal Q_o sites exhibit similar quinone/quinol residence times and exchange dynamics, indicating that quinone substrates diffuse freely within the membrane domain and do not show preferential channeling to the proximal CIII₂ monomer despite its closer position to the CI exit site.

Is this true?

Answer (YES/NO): NO